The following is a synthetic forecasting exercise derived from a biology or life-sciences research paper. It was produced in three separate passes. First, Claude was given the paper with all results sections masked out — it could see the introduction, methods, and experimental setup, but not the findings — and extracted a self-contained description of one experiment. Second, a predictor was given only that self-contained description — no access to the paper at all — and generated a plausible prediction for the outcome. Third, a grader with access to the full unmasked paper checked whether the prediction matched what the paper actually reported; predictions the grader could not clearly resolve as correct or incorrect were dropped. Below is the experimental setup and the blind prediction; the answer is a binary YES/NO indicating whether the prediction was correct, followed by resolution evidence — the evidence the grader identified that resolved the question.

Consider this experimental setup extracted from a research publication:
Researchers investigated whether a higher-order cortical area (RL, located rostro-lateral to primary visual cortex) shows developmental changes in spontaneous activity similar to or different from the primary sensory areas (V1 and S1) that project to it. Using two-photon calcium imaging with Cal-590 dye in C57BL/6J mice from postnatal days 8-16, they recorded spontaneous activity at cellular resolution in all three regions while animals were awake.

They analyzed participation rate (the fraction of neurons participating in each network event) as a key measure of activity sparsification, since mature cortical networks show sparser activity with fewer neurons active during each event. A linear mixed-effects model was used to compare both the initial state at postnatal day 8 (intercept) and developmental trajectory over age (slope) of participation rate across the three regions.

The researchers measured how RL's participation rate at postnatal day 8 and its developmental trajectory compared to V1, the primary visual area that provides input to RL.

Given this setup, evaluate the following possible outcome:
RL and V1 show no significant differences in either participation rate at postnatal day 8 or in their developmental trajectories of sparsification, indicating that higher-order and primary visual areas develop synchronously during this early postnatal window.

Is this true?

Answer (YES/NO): YES